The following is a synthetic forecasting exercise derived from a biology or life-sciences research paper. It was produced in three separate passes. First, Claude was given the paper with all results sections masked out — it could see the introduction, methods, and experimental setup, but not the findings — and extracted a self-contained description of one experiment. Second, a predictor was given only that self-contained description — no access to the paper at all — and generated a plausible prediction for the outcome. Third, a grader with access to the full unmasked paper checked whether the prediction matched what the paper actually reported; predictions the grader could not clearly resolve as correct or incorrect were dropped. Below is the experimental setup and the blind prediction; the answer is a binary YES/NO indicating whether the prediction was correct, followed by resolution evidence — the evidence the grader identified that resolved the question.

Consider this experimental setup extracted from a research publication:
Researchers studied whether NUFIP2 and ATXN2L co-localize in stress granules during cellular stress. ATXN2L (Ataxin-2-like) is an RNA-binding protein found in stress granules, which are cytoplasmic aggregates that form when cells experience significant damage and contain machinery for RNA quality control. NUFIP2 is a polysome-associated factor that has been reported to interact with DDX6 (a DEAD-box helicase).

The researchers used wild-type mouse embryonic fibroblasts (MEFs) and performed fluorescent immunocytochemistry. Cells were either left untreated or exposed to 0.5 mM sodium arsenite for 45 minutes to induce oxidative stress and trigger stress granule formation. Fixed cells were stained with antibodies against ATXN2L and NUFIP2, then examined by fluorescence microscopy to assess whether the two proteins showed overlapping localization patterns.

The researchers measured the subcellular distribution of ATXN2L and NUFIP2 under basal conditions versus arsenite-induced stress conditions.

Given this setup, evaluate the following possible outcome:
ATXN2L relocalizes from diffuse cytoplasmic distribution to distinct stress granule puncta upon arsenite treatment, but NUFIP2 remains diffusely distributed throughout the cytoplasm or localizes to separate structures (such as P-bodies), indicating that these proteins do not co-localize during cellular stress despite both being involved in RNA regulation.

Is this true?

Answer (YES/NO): NO